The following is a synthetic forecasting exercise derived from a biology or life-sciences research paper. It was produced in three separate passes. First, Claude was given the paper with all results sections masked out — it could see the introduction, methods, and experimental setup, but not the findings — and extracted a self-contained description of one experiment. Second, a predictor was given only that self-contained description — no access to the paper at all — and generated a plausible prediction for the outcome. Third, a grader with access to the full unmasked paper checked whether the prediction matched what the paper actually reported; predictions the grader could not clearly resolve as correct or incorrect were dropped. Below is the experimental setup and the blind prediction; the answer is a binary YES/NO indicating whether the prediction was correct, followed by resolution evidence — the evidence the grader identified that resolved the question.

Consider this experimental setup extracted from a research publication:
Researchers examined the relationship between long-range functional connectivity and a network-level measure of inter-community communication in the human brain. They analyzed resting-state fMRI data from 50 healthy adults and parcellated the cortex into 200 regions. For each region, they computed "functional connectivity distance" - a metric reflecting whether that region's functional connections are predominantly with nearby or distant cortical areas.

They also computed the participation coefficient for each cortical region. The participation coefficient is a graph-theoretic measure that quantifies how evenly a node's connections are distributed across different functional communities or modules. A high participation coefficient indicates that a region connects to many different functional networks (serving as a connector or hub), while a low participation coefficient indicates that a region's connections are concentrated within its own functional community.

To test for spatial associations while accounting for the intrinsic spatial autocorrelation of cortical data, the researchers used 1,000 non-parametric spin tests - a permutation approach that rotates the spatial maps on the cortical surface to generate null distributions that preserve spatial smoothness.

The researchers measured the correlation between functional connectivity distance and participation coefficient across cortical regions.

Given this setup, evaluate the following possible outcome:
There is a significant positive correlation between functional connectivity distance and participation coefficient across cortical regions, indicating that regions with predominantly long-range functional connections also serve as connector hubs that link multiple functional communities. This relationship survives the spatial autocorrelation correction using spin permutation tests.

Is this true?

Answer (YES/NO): YES